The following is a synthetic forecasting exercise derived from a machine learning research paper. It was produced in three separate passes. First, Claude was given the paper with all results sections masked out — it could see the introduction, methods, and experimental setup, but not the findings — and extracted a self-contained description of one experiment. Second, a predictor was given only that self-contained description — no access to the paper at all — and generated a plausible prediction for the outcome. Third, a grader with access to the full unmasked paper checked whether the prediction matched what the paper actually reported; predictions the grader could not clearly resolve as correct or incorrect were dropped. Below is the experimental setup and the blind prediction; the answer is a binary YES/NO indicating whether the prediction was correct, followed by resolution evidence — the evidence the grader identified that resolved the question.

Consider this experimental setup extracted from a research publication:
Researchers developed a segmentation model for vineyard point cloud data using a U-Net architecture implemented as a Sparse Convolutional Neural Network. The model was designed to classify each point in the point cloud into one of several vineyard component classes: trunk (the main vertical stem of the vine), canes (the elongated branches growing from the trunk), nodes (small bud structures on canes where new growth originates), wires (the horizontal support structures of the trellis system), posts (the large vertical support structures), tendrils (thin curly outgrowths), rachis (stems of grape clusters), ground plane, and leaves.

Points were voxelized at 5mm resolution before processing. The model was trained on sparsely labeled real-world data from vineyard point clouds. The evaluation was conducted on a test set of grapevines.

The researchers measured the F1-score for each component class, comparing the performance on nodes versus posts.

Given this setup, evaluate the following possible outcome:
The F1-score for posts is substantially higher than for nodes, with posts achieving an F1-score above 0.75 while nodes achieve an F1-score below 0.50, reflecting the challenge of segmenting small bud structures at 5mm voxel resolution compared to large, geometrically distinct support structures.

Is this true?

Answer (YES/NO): NO